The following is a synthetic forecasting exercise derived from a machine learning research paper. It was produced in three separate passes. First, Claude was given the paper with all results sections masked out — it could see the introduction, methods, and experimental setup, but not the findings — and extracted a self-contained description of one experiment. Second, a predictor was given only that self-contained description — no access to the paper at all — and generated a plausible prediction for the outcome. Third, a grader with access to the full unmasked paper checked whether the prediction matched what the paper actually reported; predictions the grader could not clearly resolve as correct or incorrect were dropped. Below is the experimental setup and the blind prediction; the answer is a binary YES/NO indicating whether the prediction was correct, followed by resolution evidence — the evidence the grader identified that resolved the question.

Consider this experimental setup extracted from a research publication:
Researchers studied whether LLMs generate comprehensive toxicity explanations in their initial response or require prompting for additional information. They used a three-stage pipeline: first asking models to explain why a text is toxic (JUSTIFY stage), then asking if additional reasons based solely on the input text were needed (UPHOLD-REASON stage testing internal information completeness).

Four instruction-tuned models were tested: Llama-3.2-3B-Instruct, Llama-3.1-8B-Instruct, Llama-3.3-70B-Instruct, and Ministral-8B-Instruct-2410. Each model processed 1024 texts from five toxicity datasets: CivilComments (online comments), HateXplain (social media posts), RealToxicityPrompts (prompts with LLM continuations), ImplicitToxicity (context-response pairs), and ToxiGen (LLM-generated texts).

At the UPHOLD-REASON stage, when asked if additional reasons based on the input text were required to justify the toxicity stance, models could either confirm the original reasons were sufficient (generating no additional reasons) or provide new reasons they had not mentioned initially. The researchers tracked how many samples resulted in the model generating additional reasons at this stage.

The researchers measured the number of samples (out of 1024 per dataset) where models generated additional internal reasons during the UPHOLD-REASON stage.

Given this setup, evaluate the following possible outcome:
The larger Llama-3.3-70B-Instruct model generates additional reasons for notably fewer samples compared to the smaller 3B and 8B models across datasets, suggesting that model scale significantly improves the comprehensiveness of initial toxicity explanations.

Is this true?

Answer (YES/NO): YES